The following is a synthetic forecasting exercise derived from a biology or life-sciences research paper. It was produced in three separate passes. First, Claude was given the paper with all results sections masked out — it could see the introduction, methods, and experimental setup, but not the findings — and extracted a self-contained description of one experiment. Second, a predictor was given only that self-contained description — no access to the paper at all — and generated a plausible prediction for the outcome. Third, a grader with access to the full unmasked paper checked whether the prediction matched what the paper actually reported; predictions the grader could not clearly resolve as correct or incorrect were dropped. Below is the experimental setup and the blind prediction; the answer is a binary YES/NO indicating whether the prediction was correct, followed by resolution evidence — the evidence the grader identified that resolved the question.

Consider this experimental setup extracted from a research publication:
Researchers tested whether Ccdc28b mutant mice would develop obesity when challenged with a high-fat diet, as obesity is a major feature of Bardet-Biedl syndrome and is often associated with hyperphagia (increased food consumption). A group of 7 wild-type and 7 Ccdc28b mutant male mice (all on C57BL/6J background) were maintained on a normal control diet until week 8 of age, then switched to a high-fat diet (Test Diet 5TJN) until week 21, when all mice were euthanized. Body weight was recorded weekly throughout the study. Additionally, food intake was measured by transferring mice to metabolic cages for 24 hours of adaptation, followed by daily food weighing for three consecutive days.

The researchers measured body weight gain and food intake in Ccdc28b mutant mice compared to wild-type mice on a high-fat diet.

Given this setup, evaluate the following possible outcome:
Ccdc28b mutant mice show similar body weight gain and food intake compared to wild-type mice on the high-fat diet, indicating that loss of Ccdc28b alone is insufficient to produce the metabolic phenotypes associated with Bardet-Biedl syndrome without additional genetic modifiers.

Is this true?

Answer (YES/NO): YES